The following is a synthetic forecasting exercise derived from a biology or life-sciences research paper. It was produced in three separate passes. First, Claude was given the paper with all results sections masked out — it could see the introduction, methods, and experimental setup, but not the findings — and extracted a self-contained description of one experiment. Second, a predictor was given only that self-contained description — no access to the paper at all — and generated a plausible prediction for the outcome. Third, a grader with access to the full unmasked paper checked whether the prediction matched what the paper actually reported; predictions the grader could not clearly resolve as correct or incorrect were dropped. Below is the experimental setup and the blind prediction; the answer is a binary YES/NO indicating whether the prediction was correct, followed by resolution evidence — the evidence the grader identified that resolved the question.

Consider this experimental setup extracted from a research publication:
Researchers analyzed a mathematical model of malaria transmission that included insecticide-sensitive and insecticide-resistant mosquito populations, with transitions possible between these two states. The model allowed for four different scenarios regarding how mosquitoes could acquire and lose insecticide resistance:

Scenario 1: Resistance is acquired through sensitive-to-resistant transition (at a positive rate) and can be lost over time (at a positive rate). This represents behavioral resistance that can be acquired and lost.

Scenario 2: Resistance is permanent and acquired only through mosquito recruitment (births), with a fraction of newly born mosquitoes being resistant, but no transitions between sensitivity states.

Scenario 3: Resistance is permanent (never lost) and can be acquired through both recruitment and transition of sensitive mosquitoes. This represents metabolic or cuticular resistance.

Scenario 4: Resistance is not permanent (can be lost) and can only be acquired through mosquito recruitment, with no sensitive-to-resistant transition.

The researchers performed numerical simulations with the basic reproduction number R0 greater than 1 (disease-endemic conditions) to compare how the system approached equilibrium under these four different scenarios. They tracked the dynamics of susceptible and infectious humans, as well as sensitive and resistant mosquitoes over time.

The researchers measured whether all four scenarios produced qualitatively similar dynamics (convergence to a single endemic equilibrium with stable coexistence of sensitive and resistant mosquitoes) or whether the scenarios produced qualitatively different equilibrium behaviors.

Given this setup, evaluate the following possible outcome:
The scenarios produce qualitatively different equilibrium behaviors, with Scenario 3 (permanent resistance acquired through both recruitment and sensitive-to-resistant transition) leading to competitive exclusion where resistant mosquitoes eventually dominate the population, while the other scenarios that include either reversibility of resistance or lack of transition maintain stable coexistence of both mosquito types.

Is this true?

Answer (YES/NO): NO